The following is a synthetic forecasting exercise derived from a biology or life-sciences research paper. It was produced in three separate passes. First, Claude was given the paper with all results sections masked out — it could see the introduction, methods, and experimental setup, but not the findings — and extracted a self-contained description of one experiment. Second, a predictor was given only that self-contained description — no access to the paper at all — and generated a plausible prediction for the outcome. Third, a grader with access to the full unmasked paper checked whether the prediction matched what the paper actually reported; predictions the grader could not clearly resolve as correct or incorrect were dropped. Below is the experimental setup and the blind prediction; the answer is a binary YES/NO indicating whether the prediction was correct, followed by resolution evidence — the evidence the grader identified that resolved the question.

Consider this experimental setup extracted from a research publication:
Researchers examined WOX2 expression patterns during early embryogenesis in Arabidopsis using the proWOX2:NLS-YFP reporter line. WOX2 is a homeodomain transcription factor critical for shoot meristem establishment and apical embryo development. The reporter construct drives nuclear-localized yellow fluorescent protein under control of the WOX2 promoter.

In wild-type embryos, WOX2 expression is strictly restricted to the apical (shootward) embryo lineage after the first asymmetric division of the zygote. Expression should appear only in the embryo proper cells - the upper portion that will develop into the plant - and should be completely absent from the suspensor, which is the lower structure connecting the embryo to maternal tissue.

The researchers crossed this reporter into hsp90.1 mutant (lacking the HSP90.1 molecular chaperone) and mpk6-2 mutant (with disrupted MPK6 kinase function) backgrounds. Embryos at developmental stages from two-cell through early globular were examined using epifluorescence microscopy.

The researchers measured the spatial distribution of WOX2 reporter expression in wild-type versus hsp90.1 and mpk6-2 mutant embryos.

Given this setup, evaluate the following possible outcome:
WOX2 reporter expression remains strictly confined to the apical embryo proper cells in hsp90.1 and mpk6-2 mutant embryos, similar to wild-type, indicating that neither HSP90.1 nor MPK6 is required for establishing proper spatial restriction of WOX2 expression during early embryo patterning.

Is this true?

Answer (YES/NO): NO